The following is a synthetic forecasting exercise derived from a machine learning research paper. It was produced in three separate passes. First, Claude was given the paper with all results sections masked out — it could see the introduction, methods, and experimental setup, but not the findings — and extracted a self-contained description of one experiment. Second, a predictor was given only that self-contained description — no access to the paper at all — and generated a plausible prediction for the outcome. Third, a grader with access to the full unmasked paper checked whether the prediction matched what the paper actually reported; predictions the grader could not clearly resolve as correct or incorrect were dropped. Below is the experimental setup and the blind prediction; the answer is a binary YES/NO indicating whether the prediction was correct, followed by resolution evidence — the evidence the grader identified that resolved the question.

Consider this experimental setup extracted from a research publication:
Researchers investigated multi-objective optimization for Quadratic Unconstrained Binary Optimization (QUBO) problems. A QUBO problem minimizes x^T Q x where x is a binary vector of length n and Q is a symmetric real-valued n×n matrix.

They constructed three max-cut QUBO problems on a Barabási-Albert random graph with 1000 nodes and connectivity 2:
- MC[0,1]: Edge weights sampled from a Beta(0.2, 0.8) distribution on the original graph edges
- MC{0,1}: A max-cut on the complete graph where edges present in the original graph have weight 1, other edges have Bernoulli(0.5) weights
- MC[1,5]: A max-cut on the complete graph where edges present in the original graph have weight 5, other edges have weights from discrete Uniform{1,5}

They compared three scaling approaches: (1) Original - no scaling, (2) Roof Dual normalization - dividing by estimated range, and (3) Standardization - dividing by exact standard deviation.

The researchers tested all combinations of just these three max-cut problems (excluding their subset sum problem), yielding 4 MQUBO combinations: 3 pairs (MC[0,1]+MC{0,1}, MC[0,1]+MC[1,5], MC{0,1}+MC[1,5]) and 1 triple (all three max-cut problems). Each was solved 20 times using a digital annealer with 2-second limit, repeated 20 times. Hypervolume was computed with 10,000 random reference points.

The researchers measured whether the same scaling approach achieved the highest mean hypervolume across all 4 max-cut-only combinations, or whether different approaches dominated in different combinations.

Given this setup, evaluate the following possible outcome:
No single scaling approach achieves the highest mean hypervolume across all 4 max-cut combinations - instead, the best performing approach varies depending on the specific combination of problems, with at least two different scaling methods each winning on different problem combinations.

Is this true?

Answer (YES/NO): YES